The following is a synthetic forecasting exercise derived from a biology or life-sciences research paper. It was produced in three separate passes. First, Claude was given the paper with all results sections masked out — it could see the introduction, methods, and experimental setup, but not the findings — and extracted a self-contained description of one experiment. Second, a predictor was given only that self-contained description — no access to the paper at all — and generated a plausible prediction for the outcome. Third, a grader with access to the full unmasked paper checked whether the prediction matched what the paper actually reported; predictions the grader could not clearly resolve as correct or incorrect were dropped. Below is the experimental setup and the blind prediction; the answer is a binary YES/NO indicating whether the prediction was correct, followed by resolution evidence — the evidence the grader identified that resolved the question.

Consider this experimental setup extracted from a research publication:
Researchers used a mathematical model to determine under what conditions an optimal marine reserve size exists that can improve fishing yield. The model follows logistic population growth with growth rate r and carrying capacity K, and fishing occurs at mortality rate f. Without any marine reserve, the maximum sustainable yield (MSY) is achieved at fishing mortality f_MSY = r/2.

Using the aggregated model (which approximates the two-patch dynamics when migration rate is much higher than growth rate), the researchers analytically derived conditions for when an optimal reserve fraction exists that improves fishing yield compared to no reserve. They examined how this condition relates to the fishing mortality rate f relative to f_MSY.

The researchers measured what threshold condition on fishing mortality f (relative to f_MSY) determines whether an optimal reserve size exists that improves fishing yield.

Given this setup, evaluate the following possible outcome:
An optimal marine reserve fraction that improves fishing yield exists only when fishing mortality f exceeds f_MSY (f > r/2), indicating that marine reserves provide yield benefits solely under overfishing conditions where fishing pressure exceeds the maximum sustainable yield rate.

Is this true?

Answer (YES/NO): YES